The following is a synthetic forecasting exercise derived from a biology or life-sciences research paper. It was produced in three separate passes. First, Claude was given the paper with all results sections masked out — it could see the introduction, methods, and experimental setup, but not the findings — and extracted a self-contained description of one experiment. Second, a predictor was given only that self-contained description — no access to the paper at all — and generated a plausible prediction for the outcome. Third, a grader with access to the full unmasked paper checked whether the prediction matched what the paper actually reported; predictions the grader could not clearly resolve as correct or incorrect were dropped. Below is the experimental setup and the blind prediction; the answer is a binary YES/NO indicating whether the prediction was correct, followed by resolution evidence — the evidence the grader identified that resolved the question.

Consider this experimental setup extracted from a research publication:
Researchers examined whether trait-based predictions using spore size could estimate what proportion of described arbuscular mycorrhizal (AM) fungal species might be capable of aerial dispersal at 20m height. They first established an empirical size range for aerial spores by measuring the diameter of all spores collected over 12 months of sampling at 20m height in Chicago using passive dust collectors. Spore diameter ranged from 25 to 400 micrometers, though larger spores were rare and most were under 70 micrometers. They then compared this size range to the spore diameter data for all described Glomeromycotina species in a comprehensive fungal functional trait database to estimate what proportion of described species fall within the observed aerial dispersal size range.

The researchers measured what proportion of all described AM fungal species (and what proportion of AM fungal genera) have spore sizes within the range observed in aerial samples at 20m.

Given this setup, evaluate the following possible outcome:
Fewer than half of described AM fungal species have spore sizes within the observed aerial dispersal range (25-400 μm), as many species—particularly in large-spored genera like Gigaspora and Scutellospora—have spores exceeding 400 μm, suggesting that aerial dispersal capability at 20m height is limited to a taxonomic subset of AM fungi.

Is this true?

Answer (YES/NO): YES